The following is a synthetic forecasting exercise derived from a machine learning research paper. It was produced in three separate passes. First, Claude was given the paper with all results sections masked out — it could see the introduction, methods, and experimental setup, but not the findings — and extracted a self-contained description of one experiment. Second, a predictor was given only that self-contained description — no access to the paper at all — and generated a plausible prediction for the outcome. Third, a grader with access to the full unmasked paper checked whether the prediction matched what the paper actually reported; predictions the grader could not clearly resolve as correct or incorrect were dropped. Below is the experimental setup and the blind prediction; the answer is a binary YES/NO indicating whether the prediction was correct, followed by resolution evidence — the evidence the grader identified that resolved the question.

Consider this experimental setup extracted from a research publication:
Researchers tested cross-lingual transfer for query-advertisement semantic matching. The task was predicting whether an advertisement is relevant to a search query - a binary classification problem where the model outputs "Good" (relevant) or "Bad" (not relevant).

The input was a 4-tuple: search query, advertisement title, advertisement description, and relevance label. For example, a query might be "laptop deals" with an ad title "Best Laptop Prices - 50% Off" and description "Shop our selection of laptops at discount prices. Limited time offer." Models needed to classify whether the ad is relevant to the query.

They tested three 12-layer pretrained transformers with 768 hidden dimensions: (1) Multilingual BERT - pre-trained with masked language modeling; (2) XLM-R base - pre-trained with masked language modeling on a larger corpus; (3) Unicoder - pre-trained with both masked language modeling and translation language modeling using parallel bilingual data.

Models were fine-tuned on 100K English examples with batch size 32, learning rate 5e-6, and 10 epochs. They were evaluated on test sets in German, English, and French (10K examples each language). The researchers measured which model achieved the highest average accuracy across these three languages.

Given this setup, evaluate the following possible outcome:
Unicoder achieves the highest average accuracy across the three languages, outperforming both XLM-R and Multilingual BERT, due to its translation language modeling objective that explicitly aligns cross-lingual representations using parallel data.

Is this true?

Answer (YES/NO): NO